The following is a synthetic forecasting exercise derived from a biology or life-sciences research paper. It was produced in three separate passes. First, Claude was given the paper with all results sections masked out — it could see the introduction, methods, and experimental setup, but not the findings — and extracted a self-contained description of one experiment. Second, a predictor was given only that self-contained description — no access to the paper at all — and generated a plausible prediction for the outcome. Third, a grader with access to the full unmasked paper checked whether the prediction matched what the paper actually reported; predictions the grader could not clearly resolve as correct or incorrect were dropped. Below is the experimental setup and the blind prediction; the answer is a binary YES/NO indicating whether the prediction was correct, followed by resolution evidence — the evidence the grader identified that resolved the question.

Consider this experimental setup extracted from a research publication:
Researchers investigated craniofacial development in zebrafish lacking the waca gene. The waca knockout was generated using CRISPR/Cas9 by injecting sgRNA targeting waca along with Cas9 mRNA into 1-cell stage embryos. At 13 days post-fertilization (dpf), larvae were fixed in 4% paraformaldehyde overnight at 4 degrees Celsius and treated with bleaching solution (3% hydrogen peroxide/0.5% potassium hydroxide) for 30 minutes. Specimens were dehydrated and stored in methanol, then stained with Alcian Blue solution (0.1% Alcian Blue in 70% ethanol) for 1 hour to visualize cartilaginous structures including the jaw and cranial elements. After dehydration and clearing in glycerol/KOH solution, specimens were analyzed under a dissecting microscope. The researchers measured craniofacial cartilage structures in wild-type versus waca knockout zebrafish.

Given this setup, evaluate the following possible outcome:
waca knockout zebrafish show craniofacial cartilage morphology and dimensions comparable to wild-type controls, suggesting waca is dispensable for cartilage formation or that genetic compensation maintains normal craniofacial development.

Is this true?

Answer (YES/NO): NO